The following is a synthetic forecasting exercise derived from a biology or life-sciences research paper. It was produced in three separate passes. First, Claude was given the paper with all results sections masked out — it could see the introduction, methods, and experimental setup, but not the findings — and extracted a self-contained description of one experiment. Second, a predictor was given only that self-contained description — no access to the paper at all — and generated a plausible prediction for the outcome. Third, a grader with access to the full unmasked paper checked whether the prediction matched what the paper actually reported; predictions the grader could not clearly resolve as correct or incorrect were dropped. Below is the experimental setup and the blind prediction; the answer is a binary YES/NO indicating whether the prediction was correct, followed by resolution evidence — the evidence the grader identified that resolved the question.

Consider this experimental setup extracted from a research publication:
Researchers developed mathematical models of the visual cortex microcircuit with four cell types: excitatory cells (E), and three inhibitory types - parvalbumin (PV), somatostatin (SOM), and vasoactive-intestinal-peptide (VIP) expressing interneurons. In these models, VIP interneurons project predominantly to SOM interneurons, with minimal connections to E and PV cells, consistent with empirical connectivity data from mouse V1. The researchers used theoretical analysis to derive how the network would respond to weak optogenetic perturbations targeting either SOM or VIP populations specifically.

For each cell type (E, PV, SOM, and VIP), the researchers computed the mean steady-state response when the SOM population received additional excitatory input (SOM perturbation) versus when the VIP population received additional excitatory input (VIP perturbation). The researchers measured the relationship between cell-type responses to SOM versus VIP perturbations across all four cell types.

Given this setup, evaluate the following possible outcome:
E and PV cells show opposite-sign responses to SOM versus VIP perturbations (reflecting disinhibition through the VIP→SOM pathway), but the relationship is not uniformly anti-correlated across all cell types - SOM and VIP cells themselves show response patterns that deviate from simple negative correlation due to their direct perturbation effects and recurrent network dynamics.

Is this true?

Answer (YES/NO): NO